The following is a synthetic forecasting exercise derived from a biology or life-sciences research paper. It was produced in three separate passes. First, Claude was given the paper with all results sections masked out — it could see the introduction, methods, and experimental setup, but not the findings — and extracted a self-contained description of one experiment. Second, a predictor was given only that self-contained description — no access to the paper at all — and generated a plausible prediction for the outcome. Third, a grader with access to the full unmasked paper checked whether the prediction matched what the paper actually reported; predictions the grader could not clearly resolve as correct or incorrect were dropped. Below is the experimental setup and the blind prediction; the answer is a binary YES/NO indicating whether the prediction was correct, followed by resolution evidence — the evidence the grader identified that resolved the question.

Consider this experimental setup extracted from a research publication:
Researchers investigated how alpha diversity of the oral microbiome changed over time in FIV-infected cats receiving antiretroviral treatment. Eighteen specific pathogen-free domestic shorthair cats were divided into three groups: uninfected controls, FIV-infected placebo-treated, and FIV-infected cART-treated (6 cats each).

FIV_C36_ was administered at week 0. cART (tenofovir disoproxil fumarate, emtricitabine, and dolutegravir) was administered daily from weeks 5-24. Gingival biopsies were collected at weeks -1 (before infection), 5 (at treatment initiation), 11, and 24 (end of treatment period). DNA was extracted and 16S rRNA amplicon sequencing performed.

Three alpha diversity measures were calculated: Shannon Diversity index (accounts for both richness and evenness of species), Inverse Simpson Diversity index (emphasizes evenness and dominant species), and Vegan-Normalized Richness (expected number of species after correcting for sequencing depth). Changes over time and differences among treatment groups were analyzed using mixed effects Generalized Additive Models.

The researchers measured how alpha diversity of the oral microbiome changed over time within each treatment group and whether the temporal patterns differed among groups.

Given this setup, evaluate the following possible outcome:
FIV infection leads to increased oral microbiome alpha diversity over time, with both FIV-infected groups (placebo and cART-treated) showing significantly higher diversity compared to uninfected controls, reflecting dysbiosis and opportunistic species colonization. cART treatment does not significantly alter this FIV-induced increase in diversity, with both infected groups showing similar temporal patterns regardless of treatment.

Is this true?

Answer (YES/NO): NO